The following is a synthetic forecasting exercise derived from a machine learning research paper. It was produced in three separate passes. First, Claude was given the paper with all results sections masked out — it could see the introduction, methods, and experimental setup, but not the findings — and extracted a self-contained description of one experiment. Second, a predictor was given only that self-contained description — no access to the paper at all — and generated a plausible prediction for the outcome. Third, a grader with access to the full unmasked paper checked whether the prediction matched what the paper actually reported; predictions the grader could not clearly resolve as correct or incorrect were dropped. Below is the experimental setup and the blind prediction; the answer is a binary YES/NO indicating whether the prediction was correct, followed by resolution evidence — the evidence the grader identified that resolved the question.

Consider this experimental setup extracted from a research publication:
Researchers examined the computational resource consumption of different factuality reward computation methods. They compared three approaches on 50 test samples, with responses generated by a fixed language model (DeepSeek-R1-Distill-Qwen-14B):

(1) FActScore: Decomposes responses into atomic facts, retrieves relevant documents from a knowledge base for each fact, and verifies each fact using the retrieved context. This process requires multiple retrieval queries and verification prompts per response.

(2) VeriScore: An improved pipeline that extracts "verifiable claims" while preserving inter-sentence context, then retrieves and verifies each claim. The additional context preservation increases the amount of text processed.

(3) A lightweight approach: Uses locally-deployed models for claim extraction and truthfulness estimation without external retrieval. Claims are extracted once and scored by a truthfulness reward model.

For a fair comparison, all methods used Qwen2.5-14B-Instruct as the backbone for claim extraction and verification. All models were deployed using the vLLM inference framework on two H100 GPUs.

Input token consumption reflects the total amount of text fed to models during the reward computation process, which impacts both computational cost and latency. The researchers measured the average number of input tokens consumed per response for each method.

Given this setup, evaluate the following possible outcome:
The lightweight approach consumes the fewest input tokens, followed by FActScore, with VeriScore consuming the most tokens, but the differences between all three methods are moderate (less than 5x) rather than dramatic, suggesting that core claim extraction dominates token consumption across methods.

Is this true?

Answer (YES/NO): NO